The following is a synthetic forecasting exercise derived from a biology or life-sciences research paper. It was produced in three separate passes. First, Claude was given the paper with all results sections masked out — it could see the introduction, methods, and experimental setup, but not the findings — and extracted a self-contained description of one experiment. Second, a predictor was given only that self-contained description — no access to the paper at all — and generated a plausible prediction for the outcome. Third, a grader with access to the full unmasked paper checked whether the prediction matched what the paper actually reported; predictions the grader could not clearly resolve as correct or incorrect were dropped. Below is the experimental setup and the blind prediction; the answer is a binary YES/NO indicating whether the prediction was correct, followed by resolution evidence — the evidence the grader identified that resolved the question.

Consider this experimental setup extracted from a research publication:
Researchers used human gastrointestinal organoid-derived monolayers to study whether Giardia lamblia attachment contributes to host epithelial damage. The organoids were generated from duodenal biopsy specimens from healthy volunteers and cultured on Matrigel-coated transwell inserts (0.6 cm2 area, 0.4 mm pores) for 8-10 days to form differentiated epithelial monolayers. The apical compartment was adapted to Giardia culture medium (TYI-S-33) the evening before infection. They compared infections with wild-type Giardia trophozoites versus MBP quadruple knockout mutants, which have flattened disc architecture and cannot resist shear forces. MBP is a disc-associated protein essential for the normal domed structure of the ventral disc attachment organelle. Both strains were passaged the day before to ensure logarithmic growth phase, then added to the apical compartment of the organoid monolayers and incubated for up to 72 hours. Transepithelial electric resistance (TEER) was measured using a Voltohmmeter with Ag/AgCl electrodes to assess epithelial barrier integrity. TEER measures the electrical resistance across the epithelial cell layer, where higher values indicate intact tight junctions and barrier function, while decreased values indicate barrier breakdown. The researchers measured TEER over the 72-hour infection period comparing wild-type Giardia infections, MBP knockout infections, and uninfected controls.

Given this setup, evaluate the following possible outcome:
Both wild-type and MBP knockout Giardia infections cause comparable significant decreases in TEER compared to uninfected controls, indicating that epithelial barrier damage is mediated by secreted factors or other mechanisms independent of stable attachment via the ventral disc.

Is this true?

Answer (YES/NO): NO